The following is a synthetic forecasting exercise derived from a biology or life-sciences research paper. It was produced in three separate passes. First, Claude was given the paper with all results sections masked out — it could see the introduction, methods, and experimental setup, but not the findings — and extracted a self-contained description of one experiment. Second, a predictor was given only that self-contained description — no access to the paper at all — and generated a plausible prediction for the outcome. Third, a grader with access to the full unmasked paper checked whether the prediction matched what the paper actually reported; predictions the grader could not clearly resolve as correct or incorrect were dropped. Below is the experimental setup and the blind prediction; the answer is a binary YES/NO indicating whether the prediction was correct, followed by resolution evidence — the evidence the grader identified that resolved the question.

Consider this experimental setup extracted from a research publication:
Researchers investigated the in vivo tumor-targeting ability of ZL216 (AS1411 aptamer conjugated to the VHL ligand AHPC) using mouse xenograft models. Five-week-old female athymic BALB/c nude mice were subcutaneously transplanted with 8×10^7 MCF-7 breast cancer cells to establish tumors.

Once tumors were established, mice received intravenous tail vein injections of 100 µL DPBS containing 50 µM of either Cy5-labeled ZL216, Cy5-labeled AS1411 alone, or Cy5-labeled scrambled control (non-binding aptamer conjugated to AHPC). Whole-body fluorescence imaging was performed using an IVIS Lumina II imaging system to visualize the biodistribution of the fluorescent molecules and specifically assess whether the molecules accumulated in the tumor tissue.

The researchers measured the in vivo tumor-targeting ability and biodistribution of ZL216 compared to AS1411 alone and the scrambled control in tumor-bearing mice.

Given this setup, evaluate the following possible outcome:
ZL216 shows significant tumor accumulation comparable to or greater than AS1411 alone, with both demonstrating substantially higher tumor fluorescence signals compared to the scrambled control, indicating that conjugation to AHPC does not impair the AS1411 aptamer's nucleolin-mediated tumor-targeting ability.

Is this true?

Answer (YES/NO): YES